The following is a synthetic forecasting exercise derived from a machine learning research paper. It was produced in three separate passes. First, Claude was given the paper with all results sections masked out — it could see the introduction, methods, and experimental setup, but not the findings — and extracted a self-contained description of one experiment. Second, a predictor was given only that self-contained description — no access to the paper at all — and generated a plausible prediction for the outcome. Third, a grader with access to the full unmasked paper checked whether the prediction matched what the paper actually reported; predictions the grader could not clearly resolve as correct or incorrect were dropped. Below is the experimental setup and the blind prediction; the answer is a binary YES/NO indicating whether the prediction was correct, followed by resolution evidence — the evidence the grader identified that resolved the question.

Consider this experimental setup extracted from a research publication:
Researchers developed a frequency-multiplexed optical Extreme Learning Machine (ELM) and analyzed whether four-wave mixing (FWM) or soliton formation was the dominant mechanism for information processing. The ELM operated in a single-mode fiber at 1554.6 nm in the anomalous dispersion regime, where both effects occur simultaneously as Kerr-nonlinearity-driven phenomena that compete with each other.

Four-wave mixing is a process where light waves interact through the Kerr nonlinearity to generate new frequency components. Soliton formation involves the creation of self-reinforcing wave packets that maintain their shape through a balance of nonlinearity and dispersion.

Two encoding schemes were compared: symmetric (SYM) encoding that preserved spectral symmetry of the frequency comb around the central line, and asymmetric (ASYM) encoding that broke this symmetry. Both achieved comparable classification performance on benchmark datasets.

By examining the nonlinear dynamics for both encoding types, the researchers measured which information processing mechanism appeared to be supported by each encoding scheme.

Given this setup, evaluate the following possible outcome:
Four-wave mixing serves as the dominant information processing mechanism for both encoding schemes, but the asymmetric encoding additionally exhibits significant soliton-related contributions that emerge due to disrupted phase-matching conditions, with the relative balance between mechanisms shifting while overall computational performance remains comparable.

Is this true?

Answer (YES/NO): NO